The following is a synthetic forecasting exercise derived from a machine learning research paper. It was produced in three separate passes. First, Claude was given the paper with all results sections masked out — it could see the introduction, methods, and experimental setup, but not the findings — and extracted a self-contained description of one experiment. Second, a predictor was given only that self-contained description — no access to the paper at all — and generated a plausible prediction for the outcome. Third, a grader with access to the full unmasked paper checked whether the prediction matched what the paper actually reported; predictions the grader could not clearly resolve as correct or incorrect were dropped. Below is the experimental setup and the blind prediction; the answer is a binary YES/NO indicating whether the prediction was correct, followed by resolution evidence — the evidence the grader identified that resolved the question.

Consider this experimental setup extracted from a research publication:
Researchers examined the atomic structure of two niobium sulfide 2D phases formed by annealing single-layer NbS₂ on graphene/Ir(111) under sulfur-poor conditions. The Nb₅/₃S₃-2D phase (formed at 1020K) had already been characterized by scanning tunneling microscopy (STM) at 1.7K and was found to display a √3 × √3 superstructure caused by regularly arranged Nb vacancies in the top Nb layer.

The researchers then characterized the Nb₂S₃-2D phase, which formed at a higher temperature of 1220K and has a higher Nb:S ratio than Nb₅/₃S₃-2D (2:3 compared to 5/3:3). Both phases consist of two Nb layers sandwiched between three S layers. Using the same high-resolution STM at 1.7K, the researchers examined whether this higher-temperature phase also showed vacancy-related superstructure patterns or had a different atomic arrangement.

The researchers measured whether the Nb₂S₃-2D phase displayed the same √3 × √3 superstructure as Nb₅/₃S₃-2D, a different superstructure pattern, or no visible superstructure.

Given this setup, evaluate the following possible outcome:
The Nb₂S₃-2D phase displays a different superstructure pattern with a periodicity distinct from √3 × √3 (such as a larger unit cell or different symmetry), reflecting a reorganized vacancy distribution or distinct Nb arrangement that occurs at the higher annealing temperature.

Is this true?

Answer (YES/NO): NO